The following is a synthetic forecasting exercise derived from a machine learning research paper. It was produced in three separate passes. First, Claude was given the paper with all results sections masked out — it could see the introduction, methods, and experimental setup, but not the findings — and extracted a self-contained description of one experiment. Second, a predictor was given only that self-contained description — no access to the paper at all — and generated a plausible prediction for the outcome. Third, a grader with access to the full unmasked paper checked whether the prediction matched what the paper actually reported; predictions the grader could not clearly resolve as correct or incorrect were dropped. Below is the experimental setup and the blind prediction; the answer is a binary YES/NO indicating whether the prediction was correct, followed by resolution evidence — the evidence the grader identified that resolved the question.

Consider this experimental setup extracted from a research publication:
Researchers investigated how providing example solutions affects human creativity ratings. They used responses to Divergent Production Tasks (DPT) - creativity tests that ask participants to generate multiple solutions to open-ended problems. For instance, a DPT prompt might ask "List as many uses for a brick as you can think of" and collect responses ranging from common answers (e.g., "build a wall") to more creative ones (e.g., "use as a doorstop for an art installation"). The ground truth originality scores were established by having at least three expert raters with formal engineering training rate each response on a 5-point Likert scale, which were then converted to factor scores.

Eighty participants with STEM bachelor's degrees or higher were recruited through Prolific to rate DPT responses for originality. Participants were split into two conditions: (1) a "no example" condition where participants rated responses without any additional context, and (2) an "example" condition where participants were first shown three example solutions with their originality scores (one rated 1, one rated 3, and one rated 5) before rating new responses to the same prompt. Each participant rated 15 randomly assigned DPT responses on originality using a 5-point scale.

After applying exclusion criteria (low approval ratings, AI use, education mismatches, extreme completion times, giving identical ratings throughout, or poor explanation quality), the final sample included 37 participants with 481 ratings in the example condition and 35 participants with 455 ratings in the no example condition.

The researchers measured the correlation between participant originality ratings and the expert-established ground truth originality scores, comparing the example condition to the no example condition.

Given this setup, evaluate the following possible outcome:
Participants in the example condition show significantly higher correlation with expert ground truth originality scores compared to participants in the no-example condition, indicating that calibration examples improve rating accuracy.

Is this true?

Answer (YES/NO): NO